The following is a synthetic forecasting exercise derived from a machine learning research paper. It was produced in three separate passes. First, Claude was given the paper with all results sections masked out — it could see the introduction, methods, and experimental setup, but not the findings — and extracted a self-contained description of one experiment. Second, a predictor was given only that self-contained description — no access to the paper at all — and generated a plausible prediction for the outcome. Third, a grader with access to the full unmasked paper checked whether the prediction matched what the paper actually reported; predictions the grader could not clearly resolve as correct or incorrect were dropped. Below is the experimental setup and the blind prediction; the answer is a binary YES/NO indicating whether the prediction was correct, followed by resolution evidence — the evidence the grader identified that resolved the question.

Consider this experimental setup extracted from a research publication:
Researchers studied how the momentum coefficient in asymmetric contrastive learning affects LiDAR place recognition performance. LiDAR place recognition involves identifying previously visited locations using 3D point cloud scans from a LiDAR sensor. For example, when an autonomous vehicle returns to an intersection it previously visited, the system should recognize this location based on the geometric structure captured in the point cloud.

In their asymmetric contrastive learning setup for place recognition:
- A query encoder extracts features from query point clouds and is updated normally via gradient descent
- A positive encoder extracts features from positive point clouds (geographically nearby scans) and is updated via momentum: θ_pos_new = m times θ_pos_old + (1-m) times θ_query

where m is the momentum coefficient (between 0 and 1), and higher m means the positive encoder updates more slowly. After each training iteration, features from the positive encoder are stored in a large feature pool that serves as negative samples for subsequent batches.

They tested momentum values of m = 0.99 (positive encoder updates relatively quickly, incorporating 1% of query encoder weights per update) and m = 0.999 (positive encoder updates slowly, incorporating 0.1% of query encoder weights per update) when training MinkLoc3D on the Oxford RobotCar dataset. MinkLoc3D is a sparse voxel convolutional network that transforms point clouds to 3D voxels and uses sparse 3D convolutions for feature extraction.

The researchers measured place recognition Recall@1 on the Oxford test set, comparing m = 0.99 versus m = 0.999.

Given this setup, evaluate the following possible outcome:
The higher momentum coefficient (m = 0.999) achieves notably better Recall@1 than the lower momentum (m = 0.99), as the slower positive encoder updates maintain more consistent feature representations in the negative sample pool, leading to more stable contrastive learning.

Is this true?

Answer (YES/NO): NO